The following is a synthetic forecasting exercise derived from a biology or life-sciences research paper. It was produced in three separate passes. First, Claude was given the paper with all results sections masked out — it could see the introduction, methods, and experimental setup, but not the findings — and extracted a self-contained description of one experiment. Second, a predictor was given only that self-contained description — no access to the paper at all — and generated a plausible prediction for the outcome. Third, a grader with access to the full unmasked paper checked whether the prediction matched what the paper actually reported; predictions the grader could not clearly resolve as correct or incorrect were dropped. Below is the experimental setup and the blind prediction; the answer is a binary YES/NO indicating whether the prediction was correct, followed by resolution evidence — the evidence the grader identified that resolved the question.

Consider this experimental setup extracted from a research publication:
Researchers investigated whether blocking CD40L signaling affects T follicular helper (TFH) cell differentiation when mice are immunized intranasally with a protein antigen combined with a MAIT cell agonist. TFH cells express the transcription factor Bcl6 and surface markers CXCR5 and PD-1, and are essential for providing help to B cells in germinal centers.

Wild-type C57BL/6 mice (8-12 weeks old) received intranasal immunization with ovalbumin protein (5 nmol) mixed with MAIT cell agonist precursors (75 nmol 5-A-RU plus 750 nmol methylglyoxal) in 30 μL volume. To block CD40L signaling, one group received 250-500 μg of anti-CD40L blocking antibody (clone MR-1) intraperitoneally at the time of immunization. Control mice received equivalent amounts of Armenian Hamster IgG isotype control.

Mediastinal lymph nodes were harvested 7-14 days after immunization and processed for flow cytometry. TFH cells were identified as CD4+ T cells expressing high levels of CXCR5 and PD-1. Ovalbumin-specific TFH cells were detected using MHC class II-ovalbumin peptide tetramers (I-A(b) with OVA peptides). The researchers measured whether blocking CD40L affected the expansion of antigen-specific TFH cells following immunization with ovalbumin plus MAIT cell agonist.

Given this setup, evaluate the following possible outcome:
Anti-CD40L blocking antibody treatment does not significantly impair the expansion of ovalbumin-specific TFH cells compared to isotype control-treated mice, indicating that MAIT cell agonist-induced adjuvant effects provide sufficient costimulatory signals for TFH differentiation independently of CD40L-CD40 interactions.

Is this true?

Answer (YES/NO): NO